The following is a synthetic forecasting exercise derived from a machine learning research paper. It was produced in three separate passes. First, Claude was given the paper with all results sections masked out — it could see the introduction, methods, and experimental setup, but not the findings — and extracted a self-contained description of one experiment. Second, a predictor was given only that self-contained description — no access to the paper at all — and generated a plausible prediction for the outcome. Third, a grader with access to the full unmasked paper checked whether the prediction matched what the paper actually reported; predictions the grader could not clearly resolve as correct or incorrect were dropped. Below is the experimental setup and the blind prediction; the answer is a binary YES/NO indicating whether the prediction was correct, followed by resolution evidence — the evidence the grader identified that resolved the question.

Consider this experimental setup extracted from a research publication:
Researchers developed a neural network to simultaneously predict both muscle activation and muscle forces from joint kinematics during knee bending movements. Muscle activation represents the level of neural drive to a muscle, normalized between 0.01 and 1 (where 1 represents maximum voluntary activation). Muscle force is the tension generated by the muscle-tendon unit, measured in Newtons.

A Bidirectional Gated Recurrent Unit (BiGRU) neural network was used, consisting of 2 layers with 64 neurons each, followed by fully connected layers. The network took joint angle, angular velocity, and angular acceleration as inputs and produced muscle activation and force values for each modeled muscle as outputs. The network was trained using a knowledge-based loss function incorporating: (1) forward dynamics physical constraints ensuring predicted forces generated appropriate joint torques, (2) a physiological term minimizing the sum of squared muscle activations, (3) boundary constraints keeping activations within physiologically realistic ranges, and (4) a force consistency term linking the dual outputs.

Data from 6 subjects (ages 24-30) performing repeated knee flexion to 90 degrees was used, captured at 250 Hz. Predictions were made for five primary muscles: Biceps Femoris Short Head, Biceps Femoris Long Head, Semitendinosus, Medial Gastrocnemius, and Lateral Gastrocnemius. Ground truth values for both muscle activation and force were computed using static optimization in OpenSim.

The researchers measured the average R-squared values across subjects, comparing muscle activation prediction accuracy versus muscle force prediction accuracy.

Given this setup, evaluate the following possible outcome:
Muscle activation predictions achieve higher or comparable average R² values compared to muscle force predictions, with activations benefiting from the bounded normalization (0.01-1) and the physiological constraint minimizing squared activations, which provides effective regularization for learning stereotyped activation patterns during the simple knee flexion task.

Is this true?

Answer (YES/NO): YES